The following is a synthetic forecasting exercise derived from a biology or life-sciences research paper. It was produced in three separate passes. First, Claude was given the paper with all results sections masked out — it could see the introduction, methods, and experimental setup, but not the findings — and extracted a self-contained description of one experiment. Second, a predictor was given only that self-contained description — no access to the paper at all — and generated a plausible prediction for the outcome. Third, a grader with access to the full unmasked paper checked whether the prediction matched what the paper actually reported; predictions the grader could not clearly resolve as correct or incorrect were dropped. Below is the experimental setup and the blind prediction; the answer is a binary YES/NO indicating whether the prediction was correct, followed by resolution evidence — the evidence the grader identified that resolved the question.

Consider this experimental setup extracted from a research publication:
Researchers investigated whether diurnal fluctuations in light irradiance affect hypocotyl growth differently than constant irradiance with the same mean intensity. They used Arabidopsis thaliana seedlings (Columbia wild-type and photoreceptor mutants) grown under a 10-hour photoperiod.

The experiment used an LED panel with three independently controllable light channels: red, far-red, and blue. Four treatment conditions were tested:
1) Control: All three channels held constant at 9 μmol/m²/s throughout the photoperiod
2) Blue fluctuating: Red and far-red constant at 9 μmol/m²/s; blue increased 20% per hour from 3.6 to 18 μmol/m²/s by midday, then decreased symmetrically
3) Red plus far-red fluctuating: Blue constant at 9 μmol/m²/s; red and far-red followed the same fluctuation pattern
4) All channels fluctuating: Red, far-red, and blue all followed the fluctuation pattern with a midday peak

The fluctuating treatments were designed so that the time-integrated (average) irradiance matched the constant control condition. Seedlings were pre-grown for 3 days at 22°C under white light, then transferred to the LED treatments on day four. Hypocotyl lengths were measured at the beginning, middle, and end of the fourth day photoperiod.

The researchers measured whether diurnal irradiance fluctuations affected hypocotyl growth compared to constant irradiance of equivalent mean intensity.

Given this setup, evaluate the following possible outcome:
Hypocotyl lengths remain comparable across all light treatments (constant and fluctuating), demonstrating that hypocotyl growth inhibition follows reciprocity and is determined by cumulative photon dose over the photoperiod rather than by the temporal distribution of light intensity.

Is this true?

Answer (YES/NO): YES